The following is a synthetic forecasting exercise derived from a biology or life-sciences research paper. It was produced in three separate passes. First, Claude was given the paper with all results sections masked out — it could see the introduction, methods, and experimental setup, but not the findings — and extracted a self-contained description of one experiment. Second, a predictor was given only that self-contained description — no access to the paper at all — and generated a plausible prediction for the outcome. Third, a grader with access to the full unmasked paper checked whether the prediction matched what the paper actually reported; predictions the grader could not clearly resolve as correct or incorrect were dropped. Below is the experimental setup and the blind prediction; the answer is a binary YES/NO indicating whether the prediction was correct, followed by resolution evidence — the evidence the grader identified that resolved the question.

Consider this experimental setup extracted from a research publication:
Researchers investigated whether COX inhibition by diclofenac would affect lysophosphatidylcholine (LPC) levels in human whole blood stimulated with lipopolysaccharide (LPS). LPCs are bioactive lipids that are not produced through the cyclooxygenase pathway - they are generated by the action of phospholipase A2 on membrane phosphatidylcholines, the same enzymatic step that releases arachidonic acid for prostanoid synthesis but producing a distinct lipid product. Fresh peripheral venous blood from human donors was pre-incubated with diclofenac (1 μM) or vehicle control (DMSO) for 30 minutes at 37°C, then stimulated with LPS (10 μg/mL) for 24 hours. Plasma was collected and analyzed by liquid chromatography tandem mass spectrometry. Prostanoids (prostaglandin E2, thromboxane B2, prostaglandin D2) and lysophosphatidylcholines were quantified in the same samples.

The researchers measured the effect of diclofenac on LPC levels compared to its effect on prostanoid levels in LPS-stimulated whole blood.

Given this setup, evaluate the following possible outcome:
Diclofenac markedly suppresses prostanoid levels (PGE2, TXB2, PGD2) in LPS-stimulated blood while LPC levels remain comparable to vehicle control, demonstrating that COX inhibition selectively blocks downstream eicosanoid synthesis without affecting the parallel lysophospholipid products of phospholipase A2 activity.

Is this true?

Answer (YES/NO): YES